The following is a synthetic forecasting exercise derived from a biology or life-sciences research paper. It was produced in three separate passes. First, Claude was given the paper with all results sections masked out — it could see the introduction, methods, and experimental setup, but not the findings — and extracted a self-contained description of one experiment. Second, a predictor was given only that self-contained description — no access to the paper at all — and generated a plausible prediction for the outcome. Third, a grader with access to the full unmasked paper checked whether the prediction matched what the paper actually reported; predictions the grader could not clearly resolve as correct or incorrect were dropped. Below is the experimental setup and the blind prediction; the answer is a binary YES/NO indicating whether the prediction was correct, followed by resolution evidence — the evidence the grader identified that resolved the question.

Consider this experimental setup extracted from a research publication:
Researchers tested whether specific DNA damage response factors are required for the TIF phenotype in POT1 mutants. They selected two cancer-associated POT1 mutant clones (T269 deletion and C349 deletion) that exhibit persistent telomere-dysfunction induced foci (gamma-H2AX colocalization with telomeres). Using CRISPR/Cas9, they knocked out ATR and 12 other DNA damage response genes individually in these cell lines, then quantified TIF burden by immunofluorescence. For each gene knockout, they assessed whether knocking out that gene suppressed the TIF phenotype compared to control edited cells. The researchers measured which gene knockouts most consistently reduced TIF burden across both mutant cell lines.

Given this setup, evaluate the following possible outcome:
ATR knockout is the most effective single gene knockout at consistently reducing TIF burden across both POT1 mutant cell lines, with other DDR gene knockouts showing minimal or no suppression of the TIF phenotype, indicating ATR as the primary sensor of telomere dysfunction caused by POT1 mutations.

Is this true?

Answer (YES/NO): NO